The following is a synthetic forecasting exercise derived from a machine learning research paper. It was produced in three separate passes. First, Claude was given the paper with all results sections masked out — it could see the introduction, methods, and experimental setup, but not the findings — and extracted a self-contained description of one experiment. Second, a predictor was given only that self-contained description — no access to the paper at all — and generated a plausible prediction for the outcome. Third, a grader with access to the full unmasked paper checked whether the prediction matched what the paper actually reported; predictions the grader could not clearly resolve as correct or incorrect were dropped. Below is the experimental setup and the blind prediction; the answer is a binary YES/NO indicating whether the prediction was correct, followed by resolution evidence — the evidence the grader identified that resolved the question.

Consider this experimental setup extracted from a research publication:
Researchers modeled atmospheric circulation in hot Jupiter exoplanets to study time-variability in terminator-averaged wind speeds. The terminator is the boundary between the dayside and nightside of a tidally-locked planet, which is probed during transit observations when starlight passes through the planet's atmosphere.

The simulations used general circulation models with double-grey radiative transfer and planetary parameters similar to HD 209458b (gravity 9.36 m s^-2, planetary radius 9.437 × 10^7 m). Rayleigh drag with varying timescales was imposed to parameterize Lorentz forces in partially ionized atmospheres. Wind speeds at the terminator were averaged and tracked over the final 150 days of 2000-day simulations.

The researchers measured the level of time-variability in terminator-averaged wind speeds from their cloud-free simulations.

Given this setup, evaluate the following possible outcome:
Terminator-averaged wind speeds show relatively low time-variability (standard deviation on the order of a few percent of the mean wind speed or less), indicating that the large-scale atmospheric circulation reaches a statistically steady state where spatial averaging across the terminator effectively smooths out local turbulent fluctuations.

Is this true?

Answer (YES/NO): NO